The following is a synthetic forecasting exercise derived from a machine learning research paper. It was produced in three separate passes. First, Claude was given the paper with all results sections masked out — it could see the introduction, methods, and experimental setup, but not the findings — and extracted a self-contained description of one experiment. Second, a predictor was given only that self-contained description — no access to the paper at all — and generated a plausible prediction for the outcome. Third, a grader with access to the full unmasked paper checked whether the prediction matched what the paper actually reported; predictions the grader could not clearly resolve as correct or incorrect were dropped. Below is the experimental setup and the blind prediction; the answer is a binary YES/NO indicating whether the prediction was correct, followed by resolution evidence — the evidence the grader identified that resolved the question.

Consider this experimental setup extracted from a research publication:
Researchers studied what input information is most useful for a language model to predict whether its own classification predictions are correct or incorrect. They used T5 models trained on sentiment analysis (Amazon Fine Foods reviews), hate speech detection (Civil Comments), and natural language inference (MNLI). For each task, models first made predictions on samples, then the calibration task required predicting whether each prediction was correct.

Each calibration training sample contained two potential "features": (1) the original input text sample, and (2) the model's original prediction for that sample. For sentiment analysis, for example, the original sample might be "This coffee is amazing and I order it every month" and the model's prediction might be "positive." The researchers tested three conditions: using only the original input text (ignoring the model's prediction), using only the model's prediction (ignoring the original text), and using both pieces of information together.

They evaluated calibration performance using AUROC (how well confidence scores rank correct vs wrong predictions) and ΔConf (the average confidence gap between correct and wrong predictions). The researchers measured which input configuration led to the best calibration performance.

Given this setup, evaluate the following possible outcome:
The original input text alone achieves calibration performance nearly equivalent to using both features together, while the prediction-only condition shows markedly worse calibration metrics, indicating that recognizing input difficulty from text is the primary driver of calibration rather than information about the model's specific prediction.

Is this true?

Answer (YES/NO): NO